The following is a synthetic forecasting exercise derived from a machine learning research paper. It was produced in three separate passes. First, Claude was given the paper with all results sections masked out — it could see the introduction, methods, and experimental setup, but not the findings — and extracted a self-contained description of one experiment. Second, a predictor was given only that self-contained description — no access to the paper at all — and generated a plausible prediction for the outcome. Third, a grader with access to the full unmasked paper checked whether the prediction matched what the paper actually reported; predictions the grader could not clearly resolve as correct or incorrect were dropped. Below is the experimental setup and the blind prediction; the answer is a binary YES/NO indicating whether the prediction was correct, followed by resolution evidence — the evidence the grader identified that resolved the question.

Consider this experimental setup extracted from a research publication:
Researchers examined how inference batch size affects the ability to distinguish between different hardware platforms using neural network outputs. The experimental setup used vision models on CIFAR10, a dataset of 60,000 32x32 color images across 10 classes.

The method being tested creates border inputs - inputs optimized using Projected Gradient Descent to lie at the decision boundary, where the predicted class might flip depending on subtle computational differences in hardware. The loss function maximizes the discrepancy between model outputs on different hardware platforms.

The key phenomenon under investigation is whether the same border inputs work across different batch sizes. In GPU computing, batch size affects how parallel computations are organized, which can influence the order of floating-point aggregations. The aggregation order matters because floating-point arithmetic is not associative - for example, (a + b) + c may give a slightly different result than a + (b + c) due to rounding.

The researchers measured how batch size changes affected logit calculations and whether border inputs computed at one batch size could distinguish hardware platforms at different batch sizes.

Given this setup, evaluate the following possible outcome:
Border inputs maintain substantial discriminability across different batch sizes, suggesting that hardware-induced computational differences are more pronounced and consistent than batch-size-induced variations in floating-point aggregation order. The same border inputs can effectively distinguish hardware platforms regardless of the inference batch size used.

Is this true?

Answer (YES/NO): NO